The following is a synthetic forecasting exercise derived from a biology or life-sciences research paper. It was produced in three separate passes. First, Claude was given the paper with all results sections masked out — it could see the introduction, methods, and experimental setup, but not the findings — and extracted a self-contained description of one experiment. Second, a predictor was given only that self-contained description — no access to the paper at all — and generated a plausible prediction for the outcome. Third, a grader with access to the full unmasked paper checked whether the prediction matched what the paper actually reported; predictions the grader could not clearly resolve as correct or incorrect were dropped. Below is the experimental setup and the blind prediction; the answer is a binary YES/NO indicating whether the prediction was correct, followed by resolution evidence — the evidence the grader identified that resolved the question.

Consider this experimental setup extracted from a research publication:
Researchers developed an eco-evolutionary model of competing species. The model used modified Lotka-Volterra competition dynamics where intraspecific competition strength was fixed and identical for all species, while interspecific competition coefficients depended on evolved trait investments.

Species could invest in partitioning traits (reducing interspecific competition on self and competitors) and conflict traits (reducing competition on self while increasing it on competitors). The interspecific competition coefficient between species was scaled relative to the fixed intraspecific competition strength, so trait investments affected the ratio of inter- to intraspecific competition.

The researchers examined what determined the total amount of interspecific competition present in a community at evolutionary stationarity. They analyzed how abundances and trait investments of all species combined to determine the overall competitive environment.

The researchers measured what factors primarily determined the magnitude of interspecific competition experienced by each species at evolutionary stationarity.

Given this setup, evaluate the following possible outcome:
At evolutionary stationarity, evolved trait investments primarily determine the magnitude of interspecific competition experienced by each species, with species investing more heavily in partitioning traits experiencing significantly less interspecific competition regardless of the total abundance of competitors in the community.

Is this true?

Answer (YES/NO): NO